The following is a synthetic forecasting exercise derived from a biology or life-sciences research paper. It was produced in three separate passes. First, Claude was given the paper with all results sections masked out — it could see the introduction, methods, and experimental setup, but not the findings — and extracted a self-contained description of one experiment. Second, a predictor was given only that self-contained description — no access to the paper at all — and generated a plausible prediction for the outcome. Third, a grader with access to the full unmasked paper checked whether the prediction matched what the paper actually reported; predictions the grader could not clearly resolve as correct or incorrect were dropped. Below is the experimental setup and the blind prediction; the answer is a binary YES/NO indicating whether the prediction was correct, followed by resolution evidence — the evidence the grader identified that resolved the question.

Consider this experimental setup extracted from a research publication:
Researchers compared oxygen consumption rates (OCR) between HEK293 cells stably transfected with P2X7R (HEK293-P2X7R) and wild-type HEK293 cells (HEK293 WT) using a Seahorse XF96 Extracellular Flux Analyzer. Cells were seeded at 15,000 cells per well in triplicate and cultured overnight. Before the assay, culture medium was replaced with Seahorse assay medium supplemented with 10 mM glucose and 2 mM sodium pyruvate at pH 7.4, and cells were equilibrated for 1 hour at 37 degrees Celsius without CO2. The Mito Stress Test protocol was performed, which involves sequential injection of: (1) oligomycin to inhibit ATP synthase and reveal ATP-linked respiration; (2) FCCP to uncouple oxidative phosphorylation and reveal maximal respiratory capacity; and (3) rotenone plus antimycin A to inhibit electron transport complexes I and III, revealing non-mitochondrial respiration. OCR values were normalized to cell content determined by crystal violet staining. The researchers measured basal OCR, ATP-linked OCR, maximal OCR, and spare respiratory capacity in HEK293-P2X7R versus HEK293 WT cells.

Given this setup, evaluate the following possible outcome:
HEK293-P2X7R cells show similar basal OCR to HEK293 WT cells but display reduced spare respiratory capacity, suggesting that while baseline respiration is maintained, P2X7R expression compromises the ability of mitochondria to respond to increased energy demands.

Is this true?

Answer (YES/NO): NO